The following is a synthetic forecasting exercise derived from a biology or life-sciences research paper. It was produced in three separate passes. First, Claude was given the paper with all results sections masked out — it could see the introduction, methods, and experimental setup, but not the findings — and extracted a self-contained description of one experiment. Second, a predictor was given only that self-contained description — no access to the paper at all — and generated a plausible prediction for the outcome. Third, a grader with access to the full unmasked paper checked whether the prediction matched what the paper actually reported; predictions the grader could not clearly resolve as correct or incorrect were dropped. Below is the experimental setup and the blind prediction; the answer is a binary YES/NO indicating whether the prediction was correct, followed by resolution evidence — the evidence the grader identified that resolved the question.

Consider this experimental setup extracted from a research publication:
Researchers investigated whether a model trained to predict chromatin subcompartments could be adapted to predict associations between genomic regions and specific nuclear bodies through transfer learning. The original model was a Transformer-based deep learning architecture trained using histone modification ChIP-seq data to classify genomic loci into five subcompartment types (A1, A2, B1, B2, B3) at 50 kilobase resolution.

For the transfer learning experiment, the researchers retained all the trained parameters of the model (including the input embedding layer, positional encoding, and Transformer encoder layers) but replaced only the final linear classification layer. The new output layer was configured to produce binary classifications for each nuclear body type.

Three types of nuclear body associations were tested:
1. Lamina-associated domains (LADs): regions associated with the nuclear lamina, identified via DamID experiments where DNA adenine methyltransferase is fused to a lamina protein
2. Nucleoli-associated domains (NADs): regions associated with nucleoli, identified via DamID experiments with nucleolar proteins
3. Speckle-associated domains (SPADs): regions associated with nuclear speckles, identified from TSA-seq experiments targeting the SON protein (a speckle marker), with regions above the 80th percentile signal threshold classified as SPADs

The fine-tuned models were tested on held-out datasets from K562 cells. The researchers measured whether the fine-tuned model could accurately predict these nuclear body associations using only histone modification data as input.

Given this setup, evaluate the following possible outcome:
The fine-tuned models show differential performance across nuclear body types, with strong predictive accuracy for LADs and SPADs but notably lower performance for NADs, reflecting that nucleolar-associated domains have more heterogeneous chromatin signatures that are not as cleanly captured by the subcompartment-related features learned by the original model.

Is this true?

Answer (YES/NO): NO